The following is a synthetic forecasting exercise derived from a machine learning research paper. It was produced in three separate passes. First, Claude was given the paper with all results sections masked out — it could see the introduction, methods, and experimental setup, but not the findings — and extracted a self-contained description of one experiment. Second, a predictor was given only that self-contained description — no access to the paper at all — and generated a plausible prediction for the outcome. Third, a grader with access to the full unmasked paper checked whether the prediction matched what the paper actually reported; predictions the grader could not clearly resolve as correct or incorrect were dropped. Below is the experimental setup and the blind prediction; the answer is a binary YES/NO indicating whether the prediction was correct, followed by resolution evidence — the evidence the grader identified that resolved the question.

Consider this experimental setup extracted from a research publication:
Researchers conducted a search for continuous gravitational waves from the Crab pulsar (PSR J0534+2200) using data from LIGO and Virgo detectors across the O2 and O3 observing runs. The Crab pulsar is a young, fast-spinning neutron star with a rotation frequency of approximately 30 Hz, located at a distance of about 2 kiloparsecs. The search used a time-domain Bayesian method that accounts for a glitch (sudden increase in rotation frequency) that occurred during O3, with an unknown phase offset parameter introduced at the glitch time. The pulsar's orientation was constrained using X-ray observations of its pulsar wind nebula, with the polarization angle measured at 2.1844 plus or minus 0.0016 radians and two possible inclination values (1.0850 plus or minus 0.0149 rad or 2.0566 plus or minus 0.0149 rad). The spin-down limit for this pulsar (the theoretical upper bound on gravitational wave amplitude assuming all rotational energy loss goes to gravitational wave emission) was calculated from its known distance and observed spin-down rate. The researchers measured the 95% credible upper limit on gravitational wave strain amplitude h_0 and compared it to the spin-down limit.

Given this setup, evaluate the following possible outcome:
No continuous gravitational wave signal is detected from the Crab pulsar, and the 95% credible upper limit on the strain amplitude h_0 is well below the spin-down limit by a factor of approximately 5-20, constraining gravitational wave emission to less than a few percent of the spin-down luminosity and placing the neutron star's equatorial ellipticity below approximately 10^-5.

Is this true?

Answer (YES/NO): NO